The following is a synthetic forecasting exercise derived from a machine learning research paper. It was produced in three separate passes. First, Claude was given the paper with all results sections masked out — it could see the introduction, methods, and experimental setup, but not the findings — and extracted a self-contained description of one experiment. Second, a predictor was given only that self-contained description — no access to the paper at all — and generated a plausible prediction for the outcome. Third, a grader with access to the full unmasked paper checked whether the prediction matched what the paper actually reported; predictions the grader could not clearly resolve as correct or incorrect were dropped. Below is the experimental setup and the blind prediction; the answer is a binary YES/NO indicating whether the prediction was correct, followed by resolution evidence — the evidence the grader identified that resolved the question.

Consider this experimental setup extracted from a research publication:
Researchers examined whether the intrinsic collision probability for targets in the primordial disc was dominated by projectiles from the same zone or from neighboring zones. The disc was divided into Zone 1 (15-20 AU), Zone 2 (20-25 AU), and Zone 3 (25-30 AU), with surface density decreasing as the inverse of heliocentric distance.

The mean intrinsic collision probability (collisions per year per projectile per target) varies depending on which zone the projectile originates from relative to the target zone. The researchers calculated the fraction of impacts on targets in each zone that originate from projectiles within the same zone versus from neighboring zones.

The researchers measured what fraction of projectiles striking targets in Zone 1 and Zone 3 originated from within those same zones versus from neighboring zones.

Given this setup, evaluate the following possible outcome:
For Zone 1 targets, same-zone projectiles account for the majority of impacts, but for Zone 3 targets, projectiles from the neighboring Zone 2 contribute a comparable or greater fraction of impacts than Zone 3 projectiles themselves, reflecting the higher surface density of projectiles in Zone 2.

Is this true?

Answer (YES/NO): NO